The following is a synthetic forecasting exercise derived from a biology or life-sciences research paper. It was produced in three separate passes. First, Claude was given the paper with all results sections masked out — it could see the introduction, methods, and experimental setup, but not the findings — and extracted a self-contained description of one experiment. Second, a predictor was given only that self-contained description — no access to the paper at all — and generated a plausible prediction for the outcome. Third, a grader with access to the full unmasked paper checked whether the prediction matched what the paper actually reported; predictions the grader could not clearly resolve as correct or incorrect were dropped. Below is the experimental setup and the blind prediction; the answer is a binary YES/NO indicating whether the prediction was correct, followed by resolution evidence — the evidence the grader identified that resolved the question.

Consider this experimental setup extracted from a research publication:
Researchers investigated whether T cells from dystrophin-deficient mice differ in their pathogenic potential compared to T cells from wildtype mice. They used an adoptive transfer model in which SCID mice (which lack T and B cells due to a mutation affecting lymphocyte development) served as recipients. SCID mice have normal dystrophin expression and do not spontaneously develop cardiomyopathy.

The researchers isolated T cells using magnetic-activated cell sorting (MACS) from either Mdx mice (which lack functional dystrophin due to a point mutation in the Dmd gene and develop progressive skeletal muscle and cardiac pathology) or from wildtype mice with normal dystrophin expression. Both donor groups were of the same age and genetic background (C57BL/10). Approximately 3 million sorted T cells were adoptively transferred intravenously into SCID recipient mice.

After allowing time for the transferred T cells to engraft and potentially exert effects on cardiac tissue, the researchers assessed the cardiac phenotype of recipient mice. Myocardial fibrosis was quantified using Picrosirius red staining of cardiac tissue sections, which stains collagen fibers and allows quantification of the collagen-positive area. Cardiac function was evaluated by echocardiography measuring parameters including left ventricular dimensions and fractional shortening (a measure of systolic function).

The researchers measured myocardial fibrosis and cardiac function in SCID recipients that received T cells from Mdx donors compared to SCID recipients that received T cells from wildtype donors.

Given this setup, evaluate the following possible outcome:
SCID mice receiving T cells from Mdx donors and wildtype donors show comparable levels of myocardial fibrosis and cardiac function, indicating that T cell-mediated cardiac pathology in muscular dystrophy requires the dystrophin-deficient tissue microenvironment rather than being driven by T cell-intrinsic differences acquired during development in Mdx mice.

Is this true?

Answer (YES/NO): NO